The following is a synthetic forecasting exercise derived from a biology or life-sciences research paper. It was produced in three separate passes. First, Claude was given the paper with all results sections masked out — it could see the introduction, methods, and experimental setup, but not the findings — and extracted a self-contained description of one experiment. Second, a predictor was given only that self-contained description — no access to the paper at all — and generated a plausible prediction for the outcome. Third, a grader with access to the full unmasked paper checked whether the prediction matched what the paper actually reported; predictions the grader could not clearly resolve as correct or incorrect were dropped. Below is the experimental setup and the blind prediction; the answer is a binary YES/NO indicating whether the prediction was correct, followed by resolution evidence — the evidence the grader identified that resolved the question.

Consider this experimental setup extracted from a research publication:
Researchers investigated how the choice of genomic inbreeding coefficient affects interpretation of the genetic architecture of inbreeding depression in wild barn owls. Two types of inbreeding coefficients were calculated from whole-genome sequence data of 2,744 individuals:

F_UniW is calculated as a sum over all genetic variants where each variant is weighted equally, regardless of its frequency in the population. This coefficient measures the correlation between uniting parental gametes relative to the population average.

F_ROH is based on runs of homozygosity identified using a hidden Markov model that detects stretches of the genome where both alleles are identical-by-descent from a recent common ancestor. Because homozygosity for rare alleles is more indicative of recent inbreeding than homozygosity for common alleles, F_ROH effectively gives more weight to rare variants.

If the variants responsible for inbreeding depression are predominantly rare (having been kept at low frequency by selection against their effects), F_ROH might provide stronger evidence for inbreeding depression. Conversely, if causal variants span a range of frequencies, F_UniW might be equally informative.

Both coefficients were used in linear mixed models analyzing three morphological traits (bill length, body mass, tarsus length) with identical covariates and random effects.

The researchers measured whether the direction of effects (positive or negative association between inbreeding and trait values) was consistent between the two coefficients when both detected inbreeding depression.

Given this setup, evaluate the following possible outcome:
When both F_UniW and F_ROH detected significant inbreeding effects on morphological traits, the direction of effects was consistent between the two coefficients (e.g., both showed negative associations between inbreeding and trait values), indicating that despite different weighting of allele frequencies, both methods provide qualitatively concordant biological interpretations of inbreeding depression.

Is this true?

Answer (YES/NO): YES